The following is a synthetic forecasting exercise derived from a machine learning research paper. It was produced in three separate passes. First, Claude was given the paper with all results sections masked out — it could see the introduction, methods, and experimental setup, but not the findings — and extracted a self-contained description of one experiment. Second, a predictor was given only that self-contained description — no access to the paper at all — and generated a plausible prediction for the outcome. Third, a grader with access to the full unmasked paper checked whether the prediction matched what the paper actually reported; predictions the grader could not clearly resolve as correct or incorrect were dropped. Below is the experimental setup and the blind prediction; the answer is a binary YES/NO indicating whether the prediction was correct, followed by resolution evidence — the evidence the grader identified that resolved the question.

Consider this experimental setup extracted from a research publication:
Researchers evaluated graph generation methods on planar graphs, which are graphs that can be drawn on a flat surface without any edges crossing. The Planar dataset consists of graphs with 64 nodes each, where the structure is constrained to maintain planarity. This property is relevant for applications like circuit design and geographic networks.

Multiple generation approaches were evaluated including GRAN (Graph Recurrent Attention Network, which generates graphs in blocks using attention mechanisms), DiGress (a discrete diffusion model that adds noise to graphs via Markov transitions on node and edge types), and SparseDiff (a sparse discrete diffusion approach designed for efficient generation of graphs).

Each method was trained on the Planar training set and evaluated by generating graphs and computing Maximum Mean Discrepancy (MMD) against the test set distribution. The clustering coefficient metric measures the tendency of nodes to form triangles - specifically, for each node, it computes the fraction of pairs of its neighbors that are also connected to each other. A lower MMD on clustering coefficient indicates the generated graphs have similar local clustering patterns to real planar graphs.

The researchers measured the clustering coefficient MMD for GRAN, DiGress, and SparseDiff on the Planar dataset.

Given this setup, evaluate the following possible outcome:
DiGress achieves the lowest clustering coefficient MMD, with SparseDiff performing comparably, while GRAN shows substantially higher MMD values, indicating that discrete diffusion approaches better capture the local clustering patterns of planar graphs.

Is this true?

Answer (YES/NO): NO